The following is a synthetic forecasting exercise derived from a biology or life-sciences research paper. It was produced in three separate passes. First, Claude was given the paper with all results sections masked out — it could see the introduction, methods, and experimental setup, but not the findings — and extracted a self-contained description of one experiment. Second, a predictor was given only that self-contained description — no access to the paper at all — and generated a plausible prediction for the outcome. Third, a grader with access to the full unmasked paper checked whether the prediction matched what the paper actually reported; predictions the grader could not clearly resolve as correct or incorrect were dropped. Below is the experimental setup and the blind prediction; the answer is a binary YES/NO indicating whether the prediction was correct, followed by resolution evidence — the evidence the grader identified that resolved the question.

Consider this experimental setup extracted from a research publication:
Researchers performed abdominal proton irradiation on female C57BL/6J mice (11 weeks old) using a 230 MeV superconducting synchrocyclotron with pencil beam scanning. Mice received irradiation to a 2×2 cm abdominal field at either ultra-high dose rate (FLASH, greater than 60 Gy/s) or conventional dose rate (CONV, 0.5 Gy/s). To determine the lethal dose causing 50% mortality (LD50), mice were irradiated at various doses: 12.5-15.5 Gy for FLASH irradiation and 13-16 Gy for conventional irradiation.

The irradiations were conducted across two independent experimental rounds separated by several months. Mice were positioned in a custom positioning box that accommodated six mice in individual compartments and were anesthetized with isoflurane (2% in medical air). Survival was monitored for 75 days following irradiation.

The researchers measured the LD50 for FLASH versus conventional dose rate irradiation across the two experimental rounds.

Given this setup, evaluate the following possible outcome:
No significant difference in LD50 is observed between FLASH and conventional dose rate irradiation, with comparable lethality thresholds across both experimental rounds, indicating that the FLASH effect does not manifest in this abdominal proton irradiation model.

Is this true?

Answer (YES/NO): NO